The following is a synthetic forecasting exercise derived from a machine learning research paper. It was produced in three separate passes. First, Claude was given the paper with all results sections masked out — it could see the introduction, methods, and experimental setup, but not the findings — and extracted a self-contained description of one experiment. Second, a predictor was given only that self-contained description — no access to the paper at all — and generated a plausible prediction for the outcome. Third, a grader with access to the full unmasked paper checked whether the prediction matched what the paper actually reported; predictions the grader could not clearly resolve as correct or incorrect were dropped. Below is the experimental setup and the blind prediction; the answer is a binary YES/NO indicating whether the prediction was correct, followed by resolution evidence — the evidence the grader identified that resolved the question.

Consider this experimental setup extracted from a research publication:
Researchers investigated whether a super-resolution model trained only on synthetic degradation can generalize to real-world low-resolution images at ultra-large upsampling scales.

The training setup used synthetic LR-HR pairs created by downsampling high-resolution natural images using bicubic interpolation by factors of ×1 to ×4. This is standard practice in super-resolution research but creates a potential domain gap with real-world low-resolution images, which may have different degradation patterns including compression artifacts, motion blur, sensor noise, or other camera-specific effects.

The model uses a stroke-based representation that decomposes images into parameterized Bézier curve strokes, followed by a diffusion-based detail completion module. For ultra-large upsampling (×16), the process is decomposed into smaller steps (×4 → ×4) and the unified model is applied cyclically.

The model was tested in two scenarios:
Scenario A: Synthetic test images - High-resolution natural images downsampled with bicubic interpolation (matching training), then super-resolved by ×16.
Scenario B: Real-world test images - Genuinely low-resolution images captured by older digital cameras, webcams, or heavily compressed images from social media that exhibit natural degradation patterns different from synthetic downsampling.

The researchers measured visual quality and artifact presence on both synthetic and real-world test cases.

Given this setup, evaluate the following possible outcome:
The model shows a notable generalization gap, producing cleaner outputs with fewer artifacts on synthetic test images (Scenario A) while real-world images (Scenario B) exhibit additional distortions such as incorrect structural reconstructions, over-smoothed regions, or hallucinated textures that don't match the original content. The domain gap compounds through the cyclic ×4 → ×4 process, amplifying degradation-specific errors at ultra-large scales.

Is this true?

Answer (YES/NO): NO